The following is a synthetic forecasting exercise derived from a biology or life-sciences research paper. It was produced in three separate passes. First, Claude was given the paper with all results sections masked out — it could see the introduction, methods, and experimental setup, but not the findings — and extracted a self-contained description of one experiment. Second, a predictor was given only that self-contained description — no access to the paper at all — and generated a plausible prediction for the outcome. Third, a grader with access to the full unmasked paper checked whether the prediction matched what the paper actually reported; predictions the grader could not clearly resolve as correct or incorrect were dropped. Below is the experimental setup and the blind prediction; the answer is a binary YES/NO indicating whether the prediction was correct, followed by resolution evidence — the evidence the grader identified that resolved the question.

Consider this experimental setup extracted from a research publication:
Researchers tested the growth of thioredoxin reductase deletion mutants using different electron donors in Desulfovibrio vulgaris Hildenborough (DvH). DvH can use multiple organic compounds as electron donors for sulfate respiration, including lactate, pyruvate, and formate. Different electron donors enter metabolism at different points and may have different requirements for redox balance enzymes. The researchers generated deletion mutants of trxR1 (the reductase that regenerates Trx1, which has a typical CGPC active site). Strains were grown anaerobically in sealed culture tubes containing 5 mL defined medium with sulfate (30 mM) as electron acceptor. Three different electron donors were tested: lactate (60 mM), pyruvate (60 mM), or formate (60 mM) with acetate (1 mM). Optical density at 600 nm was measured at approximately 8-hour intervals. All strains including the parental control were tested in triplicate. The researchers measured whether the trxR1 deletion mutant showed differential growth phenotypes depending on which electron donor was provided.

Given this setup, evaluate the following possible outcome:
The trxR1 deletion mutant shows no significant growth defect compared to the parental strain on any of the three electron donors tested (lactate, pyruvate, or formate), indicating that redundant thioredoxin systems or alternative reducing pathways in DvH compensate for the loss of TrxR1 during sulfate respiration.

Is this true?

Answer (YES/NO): YES